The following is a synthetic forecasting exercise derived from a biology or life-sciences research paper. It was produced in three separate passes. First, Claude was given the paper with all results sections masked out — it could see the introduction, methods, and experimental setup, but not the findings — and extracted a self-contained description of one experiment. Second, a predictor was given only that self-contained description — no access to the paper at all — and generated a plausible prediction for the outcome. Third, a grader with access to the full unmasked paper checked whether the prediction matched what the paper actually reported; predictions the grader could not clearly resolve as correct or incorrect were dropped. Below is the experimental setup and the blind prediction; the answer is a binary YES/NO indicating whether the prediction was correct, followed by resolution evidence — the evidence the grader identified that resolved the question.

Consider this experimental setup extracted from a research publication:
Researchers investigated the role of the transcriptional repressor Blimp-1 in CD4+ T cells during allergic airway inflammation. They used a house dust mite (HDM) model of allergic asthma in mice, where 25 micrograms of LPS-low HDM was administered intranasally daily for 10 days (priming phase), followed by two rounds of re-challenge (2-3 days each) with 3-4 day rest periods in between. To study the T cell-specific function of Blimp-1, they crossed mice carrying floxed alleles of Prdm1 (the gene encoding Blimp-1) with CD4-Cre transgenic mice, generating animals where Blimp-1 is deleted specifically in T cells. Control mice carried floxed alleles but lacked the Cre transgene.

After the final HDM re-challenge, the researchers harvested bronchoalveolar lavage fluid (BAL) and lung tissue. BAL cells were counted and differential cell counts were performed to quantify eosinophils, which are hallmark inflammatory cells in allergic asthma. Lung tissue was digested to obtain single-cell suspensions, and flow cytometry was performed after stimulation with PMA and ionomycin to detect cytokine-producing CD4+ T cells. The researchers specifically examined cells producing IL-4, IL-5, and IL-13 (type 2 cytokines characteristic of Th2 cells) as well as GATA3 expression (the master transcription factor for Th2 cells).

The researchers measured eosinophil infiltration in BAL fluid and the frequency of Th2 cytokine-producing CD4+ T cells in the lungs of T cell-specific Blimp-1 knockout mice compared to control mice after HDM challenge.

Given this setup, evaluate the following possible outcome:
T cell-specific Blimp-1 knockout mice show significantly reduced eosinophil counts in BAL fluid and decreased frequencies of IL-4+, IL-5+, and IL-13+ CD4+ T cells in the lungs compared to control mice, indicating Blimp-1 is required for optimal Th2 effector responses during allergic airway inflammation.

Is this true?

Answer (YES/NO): YES